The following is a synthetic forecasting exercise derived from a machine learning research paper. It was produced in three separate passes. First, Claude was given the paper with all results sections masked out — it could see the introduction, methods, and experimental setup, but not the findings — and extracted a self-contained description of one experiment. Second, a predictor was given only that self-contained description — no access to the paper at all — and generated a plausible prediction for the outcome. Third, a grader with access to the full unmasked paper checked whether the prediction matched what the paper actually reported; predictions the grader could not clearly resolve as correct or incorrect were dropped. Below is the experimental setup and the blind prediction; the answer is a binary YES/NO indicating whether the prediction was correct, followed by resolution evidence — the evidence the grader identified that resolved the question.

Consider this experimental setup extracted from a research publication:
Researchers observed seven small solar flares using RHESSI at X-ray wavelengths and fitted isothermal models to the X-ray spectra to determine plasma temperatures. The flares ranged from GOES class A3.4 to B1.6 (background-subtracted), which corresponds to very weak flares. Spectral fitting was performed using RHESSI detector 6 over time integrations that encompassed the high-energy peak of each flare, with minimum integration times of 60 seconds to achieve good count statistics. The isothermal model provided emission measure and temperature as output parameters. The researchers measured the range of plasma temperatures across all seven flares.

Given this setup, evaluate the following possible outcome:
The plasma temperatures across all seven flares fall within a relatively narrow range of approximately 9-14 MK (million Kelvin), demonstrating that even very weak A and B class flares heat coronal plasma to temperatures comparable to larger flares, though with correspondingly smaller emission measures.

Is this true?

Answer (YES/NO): YES